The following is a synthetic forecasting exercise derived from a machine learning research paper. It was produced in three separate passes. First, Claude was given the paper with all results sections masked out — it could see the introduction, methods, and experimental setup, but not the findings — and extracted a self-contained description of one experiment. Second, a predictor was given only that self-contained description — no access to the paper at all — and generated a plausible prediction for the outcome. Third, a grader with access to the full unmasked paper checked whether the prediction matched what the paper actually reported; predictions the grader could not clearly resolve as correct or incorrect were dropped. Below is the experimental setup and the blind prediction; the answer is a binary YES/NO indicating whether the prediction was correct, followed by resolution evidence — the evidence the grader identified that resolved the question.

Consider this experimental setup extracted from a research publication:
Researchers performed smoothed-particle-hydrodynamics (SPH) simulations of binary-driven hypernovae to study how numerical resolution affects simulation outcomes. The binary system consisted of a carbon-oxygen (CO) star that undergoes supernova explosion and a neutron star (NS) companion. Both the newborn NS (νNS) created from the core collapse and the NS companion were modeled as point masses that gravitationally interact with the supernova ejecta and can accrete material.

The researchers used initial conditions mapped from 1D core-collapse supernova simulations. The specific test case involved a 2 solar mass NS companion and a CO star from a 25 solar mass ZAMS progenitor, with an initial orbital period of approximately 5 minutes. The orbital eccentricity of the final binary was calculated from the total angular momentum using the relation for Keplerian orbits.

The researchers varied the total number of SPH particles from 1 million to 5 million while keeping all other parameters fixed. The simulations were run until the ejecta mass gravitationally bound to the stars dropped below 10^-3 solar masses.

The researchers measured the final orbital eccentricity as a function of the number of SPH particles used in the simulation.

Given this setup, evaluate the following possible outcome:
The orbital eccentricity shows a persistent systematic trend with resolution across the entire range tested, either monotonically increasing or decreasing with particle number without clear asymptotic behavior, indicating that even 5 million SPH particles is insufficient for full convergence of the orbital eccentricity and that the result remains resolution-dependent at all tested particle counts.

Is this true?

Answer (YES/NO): NO